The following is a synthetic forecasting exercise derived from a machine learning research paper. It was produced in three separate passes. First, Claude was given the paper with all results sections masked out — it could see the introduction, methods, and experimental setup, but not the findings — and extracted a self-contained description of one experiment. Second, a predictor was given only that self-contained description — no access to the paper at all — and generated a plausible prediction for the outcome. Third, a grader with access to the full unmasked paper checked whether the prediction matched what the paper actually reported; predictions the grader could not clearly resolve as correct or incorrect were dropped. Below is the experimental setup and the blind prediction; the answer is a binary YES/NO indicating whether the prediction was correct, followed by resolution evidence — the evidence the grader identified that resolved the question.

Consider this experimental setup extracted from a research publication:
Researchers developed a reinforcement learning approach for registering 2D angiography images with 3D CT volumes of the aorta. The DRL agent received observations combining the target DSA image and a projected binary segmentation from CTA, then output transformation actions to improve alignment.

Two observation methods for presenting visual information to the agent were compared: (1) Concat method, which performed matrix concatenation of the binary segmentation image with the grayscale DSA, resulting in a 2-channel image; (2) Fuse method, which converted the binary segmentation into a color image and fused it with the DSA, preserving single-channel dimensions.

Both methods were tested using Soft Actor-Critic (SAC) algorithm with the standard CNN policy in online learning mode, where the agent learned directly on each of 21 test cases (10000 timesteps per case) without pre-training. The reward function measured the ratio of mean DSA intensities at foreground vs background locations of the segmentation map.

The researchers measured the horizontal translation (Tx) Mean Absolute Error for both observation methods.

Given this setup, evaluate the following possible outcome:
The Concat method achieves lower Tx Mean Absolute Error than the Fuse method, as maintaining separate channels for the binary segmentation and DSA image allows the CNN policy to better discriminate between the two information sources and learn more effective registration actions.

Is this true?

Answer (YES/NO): NO